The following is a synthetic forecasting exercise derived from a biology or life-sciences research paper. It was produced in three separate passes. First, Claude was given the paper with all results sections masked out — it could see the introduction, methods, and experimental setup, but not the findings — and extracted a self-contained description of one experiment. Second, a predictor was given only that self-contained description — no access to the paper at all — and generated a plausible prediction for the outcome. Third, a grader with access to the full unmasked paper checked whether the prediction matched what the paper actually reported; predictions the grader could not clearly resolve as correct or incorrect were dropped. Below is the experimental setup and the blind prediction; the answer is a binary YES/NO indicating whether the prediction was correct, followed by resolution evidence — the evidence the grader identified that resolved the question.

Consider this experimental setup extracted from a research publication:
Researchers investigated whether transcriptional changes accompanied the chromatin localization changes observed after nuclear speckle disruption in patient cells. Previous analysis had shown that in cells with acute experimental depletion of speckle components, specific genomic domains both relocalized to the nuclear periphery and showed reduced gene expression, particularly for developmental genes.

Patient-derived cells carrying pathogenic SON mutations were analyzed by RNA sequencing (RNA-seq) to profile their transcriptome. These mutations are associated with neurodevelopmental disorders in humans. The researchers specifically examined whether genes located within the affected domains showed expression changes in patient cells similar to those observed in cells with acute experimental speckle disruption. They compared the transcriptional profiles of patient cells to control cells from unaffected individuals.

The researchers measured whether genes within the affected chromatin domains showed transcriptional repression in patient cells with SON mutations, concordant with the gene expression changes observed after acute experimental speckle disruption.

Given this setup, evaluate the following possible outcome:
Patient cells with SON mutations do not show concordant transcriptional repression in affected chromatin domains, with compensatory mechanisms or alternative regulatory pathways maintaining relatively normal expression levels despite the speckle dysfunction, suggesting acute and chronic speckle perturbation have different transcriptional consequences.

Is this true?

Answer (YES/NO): NO